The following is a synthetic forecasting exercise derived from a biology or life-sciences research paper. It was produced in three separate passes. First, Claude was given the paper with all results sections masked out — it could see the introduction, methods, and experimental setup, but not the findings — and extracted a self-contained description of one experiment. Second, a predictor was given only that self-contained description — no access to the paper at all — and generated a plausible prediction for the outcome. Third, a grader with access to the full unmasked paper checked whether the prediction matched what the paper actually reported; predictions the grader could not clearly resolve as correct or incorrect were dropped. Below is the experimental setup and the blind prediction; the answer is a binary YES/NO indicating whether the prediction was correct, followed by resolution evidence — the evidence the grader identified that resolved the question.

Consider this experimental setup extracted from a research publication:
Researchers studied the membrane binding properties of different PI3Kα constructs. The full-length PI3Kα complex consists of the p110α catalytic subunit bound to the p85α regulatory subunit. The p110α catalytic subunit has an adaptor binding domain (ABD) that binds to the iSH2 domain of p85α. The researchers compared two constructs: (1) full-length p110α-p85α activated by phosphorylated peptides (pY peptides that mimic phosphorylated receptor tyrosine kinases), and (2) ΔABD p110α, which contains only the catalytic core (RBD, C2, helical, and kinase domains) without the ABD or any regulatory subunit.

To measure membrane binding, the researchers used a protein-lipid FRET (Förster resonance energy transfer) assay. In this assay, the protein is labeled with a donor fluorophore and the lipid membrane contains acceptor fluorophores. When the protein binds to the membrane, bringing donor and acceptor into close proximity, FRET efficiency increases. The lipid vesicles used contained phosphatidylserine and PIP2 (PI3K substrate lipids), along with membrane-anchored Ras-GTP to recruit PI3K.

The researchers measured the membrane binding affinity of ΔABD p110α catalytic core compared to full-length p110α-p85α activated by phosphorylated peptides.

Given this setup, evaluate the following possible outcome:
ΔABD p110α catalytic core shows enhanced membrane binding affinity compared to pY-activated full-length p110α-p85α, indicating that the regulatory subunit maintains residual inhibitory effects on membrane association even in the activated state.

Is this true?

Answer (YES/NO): YES